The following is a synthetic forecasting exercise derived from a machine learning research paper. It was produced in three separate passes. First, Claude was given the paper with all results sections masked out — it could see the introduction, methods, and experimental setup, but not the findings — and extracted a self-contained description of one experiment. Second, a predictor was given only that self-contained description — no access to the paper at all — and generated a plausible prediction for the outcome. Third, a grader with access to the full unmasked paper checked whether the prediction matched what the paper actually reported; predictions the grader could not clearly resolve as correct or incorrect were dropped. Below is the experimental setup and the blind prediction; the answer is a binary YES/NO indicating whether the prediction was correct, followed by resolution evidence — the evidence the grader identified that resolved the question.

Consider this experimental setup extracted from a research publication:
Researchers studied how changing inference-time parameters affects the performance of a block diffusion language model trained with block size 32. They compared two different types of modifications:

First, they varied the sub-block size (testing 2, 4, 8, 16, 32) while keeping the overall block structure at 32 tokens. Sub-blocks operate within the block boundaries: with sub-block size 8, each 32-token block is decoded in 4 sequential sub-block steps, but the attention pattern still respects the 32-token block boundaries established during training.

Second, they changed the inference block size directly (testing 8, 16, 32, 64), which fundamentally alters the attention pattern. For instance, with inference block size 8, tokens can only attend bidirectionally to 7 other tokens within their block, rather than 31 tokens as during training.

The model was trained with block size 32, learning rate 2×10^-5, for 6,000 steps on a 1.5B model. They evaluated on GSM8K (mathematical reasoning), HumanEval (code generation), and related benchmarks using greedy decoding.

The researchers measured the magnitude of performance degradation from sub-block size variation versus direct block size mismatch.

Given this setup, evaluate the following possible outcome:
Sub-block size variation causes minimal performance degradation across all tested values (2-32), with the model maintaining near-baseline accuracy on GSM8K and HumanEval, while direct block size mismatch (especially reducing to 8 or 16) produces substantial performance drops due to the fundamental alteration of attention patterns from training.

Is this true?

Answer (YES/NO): NO